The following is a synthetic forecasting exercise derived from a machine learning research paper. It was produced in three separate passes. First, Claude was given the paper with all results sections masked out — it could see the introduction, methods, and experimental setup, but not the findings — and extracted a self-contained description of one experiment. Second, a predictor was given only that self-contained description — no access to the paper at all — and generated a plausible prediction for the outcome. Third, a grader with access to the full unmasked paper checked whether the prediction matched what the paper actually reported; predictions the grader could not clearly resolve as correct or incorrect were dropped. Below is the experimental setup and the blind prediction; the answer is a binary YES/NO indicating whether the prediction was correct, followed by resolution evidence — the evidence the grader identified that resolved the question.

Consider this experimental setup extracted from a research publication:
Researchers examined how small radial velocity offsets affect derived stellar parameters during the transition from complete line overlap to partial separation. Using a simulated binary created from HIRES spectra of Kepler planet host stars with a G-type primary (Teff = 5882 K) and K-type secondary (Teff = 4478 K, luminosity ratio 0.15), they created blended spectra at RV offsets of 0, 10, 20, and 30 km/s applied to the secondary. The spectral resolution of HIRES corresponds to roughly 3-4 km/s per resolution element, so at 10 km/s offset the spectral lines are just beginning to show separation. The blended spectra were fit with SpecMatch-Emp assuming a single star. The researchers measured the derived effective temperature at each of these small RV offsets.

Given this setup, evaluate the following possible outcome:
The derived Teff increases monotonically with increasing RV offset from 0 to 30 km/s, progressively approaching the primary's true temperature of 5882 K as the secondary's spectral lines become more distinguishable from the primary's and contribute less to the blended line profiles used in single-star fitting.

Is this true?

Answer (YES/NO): YES